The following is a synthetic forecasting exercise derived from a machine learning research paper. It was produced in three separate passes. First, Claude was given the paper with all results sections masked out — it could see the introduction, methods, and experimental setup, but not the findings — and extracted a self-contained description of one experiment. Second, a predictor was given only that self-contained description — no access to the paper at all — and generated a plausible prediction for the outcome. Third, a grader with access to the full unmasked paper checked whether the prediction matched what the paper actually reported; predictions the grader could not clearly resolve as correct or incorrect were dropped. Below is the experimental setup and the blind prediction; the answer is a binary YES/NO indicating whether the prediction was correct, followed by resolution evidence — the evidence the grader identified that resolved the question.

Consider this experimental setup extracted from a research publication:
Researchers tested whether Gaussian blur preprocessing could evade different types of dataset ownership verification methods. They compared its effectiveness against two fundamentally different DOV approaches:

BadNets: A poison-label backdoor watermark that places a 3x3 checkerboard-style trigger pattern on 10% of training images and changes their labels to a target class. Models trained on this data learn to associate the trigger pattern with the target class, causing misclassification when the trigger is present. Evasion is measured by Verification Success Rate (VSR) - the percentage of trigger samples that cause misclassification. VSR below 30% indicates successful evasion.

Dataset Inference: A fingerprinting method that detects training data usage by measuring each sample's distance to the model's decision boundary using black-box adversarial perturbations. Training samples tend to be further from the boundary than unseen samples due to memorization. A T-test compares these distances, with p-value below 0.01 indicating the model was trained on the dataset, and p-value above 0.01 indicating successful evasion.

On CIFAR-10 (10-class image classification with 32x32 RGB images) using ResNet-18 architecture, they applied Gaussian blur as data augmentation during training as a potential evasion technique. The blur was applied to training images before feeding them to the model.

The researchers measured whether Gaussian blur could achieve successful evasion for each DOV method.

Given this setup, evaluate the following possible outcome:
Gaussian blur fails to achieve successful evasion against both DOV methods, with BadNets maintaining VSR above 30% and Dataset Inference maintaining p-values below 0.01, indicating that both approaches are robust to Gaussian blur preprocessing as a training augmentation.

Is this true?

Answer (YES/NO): YES